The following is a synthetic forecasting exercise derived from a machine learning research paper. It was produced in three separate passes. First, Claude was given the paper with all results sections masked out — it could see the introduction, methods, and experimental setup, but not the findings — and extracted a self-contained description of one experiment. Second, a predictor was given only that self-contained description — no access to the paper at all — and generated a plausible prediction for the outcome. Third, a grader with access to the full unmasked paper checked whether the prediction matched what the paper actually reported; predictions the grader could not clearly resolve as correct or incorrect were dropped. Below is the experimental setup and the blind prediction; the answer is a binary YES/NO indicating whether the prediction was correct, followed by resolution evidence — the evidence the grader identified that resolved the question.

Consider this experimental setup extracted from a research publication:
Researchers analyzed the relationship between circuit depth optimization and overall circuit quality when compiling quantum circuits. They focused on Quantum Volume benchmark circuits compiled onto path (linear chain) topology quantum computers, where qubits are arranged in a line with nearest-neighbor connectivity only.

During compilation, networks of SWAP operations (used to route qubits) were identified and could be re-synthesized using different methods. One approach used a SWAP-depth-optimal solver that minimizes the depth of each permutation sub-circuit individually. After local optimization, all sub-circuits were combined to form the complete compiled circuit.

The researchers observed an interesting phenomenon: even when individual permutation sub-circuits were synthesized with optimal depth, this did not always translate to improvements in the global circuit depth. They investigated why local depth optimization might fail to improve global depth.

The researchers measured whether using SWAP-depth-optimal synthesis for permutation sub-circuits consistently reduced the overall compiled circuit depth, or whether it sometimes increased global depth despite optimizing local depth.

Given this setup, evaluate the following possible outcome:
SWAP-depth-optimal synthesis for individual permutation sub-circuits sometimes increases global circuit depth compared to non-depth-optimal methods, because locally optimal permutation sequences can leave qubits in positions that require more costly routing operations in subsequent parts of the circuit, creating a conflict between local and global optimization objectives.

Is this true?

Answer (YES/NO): NO